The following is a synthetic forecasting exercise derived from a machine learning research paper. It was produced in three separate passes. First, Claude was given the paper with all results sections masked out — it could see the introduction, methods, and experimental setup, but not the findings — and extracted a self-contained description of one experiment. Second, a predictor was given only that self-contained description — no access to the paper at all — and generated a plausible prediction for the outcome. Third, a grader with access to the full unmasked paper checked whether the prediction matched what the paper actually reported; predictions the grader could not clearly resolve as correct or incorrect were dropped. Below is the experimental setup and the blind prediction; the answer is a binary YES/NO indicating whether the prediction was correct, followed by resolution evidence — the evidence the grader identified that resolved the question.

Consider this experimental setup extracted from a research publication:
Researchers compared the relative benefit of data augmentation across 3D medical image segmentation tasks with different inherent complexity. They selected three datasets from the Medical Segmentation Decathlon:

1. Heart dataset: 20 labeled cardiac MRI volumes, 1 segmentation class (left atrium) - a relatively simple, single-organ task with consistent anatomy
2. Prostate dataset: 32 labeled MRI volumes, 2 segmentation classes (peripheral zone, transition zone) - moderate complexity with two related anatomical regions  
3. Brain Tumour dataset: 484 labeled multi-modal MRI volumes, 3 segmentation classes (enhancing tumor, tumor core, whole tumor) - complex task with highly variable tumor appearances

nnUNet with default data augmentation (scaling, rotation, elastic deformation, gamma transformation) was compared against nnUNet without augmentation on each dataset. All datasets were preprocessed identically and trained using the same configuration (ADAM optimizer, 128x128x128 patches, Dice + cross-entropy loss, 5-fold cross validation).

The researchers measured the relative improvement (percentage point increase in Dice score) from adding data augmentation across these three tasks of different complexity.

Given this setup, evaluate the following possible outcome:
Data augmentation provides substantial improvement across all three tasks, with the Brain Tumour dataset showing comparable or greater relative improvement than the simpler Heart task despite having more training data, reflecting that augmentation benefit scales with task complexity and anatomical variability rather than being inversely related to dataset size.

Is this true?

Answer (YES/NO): NO